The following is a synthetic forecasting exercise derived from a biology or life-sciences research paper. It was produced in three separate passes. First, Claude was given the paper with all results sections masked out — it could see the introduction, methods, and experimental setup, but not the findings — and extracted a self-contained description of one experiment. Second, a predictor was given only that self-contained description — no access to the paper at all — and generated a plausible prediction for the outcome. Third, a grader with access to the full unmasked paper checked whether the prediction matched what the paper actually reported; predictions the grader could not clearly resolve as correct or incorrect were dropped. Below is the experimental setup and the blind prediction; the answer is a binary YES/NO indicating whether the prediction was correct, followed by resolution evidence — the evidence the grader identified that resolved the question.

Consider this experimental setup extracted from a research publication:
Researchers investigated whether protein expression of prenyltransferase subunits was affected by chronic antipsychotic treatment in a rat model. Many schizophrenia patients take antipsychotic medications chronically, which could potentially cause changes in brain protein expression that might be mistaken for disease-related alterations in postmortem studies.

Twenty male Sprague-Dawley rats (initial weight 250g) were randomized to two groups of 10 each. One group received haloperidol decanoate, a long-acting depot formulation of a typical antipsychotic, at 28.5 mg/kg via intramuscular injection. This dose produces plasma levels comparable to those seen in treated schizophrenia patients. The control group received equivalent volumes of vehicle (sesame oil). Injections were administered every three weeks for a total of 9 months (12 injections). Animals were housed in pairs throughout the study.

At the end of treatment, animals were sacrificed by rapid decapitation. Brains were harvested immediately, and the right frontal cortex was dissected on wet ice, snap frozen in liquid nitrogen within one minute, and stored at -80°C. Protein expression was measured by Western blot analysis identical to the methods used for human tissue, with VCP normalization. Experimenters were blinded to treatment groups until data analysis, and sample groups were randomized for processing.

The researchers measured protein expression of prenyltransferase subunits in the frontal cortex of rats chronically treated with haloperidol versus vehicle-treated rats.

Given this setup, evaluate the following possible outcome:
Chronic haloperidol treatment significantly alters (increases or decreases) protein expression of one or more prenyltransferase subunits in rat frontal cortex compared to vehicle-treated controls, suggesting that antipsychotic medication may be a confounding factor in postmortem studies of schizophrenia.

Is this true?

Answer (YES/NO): NO